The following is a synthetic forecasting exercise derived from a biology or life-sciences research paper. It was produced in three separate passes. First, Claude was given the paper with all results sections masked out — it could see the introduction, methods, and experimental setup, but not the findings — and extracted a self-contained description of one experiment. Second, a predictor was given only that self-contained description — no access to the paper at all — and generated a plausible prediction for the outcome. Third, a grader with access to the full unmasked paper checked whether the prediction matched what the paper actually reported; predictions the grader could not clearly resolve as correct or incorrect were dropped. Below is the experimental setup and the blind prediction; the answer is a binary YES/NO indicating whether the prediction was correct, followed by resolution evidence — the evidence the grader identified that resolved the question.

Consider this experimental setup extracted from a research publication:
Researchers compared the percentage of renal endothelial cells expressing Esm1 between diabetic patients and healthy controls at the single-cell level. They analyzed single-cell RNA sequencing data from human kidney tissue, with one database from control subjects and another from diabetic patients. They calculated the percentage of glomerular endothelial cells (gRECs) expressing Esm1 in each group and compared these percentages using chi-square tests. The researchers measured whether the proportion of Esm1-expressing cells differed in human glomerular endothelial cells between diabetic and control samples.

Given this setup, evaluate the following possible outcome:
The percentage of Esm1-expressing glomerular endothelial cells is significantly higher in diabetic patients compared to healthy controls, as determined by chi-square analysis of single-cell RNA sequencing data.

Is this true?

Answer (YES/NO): NO